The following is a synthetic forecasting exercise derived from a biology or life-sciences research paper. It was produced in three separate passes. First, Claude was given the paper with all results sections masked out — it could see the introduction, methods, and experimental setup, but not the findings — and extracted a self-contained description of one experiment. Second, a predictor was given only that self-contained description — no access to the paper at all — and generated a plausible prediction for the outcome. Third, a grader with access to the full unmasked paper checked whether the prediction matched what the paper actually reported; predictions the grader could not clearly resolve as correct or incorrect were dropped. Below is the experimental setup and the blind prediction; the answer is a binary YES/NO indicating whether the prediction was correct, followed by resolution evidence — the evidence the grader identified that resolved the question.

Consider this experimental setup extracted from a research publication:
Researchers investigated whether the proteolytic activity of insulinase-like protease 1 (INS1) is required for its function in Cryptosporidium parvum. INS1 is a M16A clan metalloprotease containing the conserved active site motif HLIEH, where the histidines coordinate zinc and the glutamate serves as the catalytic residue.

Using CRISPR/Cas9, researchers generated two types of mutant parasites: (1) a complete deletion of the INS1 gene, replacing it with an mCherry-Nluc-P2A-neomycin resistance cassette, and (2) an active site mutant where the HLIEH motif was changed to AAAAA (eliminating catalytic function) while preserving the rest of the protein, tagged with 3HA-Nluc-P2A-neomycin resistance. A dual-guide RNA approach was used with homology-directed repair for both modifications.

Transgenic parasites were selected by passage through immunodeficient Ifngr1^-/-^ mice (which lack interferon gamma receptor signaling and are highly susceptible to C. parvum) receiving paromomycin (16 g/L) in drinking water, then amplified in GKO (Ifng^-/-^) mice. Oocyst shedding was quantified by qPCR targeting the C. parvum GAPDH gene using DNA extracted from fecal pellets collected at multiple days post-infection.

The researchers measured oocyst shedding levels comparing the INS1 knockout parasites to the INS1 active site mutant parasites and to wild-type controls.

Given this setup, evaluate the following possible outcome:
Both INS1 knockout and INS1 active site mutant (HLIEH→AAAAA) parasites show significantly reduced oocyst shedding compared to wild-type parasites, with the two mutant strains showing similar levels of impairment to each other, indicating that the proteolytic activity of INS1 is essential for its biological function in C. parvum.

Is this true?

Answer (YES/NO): NO